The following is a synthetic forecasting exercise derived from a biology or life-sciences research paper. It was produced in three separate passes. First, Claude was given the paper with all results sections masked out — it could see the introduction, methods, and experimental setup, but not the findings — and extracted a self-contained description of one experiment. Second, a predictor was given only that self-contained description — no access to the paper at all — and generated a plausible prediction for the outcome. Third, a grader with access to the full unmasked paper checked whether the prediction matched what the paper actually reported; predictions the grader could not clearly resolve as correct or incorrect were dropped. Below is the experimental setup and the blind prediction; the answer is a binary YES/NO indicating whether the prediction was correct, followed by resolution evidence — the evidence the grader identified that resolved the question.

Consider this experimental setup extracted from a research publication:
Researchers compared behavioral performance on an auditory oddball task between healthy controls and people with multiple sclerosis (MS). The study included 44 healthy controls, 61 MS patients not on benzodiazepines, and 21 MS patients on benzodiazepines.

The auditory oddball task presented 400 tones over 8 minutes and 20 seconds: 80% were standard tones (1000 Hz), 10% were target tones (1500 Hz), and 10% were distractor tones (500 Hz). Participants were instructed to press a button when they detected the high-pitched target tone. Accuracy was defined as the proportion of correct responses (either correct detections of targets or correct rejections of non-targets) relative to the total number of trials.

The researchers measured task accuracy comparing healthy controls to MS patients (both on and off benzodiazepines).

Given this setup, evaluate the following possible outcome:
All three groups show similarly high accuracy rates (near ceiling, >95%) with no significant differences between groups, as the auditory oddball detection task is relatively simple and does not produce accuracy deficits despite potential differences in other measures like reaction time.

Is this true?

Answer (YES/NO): NO